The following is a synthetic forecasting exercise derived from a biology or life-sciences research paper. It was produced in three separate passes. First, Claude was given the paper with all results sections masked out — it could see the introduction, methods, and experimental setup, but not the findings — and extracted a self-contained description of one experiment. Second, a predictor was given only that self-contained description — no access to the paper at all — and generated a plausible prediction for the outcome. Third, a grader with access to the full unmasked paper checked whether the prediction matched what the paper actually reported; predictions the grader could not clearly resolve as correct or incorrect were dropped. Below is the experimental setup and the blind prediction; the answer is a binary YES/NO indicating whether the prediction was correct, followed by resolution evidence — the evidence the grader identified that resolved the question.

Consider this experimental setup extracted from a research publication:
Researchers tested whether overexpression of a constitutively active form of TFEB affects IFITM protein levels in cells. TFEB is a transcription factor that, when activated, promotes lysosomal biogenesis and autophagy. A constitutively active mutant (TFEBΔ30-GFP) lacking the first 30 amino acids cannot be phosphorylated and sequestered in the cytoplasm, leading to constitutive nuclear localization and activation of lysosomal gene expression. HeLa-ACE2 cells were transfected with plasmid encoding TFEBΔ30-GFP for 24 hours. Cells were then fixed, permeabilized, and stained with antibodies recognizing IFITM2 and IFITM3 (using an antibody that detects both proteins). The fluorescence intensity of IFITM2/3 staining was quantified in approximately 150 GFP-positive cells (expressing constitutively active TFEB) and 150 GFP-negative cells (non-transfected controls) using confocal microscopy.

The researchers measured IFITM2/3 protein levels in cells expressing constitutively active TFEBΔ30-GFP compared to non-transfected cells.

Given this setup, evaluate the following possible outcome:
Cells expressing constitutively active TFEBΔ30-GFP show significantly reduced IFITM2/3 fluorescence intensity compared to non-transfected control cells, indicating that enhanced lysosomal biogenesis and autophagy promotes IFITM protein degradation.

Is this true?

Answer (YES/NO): YES